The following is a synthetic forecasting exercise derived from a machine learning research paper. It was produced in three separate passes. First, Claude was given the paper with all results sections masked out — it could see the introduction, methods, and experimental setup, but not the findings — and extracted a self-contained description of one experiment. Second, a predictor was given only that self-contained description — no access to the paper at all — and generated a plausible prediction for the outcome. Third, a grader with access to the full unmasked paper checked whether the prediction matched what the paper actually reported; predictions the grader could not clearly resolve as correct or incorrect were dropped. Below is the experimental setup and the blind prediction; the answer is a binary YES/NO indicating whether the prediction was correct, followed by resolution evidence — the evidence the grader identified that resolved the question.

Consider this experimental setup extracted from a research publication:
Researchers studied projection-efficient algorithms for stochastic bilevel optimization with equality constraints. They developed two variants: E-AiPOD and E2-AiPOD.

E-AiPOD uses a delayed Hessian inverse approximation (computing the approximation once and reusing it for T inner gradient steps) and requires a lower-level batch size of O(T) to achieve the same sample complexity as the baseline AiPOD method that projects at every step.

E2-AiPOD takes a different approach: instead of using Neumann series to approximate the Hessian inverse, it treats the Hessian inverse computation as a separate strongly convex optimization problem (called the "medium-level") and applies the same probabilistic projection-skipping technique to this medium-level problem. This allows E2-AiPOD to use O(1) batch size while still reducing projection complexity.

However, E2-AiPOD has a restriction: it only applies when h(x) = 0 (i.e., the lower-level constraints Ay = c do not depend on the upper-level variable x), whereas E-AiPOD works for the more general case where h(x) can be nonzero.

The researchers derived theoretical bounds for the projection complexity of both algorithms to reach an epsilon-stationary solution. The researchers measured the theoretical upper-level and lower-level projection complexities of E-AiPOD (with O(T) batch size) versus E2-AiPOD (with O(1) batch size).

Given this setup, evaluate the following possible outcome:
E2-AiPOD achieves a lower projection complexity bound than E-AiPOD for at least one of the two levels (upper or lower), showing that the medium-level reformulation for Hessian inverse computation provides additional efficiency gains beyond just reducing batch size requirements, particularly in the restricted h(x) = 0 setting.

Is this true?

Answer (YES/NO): YES